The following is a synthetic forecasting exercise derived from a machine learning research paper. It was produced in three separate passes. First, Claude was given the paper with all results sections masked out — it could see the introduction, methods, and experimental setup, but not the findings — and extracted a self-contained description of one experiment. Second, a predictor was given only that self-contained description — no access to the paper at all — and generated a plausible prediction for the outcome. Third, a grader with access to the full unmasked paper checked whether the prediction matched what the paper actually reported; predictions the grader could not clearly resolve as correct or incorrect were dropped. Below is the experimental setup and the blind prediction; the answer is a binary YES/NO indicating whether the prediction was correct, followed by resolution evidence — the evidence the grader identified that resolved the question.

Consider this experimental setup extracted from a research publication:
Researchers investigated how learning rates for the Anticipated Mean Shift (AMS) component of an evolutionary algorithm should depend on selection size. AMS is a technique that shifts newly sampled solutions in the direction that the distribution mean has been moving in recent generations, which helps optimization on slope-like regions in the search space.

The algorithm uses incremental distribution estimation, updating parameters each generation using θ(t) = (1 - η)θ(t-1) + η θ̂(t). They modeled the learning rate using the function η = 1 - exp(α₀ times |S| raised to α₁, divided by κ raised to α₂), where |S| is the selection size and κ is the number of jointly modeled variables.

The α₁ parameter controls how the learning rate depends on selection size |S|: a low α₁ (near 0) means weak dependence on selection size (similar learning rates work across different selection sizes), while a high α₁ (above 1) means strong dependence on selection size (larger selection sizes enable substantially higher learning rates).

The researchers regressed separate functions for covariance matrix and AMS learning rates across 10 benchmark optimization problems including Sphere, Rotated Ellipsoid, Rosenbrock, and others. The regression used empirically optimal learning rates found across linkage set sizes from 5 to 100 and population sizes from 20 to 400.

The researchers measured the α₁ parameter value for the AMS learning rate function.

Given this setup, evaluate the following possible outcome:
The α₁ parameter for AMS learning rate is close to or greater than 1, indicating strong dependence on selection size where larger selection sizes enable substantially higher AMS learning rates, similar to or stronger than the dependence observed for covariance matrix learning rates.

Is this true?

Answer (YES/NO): NO